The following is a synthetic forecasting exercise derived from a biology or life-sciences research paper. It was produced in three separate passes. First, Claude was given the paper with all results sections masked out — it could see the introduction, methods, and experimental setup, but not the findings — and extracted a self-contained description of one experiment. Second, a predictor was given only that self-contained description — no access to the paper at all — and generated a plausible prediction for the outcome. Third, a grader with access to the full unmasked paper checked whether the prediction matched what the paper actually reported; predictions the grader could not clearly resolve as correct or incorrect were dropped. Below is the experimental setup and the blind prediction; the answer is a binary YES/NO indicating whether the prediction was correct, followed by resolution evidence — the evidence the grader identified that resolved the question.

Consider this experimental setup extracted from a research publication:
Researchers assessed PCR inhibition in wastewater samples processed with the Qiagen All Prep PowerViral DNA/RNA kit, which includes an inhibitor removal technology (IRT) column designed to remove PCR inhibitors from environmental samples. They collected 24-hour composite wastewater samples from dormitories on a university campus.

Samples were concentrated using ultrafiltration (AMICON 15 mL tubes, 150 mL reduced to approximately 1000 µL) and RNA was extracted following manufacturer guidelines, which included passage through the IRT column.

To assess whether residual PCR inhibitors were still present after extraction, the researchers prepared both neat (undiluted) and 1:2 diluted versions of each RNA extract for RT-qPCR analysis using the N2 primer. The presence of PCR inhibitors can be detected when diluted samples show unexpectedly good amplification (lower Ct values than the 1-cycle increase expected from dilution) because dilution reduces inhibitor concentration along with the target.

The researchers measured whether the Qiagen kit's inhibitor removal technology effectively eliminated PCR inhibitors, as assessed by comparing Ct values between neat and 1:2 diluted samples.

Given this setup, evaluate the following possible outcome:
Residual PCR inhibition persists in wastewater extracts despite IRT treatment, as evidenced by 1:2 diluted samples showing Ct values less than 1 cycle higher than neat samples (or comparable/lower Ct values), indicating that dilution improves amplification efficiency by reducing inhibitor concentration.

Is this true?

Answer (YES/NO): NO